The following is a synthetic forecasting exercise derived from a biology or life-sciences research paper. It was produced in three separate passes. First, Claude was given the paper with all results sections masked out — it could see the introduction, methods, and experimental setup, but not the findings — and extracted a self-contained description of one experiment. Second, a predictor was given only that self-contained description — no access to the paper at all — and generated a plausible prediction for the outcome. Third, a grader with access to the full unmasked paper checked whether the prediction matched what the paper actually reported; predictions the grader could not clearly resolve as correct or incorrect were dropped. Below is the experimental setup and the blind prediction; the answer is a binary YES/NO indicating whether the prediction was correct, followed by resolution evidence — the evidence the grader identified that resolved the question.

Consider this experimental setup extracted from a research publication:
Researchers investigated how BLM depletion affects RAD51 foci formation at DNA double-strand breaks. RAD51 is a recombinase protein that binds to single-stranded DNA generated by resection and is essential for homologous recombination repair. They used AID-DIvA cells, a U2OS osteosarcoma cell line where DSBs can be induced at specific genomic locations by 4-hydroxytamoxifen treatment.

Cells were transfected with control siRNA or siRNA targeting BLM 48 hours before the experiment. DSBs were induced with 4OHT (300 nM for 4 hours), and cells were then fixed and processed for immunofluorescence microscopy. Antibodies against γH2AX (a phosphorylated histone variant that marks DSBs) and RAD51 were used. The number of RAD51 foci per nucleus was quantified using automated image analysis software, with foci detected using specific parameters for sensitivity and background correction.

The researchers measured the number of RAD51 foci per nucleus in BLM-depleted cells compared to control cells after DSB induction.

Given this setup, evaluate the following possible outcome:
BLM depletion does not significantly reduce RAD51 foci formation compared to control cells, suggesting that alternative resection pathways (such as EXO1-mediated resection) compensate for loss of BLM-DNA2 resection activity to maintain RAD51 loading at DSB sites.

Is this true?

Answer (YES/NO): NO